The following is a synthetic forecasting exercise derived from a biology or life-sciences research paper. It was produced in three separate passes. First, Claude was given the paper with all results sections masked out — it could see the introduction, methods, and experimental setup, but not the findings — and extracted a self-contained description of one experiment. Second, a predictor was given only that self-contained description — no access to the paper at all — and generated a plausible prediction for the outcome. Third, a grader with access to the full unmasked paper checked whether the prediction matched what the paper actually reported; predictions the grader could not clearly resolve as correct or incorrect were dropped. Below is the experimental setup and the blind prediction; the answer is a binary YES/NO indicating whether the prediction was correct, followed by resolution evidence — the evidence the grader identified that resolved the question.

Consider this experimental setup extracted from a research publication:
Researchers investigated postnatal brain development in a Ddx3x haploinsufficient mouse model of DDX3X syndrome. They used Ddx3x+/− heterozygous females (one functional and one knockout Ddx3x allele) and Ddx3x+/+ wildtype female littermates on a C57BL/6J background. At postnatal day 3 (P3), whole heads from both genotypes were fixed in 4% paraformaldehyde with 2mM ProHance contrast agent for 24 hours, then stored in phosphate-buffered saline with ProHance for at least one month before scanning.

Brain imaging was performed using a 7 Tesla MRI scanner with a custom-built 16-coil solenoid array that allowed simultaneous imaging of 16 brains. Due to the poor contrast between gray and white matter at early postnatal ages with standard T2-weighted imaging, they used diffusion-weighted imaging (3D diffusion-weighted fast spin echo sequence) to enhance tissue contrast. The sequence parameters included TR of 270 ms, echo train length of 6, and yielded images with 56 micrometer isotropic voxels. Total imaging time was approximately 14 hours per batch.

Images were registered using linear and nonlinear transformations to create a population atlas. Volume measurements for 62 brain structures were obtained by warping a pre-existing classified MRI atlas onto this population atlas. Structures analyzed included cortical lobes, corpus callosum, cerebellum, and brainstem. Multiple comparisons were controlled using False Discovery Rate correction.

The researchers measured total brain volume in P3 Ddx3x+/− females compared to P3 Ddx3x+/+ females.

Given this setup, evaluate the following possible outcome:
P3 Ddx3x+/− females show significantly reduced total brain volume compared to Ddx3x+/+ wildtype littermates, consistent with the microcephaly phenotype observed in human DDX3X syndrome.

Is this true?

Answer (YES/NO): NO